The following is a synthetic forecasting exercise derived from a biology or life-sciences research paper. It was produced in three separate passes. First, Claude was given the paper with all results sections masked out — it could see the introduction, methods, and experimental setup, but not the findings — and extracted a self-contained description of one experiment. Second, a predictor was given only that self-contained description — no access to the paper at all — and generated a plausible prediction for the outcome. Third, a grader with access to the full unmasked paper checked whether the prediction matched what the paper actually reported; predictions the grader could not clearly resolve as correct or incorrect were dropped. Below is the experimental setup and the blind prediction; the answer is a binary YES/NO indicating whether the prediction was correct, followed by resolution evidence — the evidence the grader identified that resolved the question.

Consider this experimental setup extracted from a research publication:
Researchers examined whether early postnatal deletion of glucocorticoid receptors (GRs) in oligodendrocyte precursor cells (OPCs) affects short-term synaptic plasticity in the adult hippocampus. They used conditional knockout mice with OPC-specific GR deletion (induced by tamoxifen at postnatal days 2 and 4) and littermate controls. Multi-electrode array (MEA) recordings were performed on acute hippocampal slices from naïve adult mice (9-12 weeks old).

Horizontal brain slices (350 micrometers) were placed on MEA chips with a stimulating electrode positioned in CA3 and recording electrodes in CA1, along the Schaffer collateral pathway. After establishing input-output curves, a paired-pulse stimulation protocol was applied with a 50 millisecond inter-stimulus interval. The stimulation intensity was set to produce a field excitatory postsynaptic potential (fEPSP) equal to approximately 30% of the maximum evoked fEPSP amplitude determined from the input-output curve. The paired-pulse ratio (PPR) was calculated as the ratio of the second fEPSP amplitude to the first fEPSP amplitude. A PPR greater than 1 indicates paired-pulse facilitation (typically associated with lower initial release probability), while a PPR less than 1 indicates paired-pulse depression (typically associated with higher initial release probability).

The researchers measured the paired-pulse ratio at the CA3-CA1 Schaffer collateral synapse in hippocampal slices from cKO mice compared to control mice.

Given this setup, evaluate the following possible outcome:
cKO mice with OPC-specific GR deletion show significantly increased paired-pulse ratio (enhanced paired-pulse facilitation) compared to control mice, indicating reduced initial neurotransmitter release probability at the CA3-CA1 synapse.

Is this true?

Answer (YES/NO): NO